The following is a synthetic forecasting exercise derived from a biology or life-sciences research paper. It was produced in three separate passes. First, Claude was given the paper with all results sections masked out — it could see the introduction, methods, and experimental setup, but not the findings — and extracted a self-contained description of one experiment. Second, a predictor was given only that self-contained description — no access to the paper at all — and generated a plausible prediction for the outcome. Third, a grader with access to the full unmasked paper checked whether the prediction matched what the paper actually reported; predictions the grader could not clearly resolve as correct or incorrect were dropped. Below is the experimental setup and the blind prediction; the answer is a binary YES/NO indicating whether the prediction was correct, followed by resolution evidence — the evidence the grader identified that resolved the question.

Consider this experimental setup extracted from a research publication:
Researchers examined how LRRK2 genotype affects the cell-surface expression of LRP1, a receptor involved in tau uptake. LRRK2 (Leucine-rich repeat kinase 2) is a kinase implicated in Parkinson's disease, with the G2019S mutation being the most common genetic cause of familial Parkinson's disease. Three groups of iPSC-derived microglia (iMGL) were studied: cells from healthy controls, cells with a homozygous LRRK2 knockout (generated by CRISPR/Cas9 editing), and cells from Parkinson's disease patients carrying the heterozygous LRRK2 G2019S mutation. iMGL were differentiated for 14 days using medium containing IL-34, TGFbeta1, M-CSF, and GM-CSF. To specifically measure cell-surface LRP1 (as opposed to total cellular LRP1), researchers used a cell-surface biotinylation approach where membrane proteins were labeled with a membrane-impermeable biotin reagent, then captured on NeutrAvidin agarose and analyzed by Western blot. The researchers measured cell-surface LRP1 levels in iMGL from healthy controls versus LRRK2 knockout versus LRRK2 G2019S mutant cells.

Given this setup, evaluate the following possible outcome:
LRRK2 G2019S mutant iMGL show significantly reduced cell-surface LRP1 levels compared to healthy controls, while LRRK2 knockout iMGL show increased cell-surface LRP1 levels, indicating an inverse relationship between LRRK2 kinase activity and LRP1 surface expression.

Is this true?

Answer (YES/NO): NO